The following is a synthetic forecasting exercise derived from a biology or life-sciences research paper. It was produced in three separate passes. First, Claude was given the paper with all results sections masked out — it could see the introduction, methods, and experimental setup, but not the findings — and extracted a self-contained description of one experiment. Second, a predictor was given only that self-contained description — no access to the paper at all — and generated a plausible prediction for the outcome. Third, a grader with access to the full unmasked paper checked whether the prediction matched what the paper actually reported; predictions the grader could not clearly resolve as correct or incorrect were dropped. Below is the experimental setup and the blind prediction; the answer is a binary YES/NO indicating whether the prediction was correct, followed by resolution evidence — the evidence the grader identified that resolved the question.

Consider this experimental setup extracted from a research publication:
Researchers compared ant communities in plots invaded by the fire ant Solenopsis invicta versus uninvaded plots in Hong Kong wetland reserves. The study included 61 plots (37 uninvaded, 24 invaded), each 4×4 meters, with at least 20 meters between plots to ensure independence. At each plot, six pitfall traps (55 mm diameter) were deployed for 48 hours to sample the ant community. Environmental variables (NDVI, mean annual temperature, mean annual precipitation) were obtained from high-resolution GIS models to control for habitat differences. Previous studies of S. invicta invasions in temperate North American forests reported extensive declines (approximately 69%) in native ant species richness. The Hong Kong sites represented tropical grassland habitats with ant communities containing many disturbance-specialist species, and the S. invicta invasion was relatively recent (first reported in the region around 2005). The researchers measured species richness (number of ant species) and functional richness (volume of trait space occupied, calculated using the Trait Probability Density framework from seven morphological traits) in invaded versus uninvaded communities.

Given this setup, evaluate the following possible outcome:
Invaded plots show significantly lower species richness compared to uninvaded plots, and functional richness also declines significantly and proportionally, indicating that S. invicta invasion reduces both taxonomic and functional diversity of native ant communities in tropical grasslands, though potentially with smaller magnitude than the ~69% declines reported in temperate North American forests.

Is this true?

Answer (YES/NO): NO